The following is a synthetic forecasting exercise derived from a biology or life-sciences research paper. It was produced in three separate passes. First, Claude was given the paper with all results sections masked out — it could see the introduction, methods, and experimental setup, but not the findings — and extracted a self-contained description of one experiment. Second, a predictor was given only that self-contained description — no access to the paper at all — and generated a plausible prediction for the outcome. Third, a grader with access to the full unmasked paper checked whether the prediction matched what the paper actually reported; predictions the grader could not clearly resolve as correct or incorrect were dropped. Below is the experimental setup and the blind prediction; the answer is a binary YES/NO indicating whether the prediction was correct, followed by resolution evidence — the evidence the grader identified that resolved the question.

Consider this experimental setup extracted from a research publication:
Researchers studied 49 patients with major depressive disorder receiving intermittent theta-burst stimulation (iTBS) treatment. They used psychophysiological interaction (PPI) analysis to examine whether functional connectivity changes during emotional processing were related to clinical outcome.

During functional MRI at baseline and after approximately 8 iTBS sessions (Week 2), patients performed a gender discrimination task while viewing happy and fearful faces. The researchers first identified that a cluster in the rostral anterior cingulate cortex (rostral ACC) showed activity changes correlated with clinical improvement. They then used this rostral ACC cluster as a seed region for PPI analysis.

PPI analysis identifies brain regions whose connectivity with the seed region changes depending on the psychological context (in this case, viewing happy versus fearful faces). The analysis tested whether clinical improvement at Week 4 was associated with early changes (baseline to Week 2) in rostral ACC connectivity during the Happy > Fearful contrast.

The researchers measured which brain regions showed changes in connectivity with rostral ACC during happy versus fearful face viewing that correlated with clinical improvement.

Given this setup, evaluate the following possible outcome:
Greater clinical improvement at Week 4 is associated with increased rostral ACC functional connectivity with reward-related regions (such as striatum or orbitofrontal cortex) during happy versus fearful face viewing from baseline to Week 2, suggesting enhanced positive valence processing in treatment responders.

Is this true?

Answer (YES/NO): NO